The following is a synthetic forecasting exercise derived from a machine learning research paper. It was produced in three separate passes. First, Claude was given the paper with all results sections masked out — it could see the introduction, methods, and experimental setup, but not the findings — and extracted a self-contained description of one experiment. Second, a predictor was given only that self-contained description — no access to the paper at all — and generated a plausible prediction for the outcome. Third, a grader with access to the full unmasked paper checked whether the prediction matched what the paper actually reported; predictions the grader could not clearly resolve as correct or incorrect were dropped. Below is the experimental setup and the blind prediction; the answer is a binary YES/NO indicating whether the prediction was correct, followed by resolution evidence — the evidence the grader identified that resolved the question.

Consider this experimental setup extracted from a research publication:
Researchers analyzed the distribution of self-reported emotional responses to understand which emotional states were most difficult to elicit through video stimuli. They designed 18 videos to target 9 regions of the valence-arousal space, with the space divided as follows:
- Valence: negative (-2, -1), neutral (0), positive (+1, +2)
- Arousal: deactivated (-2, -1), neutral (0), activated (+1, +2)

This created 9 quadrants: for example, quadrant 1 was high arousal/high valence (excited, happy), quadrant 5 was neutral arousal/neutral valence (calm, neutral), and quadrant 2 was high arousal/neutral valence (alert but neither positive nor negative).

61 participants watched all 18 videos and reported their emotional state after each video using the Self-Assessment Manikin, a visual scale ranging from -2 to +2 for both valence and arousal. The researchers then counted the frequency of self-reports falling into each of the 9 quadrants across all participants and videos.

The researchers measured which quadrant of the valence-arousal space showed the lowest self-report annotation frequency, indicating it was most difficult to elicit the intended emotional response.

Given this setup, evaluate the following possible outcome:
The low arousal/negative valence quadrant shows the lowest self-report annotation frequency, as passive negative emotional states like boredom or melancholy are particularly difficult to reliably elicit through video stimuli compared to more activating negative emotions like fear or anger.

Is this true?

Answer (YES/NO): NO